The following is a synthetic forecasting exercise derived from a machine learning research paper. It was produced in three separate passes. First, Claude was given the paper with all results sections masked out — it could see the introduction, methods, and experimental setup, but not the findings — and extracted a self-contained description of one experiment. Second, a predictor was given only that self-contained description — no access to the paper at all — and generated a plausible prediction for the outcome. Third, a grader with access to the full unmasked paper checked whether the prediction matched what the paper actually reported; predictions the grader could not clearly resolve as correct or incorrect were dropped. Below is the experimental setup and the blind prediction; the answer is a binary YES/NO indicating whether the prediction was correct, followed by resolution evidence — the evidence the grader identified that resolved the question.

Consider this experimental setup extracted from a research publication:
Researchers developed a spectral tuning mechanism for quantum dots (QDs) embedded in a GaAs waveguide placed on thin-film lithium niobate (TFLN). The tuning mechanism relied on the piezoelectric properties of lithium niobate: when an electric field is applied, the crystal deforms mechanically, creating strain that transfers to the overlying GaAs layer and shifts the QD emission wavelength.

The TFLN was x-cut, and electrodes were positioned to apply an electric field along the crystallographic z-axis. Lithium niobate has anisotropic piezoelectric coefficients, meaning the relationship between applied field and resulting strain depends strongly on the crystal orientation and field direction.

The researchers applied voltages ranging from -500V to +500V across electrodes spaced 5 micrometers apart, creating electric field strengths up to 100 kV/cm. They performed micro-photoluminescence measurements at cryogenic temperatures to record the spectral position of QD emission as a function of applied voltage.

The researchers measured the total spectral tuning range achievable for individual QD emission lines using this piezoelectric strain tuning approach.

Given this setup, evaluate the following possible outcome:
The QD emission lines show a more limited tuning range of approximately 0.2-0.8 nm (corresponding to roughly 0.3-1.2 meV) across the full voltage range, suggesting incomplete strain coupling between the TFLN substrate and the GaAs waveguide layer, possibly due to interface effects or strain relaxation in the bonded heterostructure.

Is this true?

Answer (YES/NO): YES